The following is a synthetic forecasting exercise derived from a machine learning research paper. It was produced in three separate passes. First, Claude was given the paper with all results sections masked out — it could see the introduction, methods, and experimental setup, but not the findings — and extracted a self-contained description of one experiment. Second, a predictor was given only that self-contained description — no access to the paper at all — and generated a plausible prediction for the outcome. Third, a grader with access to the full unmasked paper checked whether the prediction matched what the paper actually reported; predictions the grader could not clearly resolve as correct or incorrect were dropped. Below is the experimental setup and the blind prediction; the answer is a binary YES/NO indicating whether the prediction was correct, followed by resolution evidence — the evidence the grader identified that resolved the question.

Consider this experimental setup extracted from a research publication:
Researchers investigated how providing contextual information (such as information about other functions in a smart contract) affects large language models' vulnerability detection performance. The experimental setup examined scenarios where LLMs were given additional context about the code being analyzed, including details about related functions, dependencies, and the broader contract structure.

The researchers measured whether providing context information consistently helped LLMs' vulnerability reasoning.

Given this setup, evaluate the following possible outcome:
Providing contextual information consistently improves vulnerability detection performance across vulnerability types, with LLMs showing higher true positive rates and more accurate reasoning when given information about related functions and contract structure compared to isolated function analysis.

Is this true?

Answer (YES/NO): NO